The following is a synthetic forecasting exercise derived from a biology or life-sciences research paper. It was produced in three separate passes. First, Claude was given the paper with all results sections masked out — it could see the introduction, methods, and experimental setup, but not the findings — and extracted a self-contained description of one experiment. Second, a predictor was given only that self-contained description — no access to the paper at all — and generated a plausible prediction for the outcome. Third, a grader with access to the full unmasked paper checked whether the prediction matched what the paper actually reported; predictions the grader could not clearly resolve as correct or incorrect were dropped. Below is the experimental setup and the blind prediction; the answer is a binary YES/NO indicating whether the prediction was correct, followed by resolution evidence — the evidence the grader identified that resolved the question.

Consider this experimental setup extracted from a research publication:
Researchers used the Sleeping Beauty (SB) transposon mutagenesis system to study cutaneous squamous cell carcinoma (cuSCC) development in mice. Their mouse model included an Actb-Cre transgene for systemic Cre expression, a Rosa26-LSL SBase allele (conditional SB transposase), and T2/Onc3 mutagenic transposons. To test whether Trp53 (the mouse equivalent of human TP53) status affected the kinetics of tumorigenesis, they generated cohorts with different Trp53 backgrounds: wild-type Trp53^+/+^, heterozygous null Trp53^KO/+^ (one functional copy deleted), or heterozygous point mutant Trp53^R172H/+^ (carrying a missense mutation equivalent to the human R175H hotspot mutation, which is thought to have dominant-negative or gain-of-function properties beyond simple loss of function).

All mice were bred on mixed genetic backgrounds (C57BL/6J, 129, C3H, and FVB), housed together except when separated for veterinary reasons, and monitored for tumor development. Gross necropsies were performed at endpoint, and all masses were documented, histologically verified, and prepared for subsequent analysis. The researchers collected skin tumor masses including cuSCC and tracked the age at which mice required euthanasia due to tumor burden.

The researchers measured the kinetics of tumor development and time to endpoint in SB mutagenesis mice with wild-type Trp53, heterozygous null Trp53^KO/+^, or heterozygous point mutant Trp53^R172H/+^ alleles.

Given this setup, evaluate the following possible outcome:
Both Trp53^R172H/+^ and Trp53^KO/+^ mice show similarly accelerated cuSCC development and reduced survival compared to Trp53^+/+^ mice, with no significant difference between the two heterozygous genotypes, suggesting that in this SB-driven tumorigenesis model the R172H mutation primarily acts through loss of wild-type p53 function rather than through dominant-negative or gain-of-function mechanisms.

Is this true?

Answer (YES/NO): NO